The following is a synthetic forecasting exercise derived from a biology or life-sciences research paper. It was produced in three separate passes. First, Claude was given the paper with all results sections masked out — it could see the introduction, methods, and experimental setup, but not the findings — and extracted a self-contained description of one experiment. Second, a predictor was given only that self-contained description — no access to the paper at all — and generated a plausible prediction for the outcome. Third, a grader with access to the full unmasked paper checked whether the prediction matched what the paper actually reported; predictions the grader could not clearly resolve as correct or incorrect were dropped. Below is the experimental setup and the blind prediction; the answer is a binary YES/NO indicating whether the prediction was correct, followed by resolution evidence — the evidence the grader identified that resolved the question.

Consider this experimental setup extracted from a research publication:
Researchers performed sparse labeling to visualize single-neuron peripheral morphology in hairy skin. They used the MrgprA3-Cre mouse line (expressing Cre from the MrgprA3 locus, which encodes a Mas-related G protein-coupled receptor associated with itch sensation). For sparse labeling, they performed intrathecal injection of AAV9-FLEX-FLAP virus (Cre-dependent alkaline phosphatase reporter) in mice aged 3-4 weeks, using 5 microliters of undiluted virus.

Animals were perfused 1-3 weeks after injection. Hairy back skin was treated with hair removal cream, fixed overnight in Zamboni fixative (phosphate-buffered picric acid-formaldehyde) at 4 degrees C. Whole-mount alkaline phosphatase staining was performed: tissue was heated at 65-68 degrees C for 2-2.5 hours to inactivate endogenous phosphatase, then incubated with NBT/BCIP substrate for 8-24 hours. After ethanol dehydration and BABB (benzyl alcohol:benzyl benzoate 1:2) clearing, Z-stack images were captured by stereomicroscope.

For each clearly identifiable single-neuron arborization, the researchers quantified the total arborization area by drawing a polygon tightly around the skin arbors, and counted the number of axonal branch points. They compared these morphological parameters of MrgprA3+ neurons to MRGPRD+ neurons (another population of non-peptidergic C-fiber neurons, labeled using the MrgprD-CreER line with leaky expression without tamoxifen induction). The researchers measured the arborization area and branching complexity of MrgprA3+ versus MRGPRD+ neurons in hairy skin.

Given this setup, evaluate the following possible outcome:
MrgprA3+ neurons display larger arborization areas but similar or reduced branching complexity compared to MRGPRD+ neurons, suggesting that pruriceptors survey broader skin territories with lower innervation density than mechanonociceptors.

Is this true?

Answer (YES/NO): YES